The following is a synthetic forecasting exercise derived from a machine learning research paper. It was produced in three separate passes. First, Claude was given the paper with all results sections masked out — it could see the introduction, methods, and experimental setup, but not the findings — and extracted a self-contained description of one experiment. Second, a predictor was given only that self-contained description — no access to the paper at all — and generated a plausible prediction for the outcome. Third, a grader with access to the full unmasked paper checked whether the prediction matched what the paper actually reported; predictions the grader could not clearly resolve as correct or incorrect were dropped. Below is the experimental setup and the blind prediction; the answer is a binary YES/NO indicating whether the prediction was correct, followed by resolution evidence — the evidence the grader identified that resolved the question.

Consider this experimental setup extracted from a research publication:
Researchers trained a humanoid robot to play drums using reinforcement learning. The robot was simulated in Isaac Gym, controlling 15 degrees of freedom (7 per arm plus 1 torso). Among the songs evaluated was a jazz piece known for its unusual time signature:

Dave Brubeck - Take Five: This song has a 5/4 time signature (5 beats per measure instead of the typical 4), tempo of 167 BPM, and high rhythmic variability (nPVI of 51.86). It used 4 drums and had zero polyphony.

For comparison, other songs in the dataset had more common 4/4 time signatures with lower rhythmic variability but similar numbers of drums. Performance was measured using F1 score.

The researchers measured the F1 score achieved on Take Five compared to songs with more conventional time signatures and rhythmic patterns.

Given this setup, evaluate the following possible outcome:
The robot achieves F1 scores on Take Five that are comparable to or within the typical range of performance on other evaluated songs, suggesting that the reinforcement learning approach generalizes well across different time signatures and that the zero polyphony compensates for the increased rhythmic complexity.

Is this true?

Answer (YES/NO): NO